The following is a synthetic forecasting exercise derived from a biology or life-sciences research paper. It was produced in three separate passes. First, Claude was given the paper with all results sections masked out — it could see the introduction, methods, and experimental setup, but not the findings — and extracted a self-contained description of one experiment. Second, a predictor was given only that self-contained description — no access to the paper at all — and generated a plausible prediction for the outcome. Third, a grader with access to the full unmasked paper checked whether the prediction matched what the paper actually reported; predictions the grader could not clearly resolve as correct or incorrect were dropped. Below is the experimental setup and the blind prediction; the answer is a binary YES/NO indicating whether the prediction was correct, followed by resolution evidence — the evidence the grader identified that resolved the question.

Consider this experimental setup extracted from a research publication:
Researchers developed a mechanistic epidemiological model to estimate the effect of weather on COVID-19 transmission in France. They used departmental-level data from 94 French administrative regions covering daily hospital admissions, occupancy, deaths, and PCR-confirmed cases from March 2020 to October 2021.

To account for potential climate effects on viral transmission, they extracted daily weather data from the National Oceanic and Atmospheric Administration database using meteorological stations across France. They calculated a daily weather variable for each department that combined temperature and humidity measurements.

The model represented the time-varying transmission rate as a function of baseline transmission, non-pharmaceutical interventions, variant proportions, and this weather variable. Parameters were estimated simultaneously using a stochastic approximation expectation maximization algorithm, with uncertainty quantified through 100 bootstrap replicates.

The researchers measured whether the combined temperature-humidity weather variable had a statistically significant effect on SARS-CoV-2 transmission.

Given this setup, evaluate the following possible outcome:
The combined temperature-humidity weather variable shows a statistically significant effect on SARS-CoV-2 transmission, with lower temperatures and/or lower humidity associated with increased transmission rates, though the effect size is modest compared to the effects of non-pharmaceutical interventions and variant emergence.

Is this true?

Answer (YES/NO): YES